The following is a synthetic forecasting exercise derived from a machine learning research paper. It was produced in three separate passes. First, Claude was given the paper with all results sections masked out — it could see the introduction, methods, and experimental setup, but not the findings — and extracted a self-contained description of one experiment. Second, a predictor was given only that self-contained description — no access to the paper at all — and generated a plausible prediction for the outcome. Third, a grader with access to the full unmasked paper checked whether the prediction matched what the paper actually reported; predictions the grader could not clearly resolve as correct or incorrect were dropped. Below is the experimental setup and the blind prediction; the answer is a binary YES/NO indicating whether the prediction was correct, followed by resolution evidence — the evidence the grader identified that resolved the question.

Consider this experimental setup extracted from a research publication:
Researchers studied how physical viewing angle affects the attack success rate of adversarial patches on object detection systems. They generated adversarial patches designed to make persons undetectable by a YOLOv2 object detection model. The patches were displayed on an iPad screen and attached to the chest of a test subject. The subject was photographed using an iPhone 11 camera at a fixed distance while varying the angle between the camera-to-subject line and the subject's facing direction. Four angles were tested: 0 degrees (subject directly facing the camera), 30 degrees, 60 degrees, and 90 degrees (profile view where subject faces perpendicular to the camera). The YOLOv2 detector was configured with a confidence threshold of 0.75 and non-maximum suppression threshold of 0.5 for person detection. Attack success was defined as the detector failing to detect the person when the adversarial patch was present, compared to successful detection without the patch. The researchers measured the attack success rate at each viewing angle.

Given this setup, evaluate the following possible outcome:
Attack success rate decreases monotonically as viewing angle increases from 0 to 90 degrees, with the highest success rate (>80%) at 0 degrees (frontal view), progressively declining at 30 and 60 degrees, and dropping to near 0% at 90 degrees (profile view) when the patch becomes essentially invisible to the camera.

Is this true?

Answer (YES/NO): NO